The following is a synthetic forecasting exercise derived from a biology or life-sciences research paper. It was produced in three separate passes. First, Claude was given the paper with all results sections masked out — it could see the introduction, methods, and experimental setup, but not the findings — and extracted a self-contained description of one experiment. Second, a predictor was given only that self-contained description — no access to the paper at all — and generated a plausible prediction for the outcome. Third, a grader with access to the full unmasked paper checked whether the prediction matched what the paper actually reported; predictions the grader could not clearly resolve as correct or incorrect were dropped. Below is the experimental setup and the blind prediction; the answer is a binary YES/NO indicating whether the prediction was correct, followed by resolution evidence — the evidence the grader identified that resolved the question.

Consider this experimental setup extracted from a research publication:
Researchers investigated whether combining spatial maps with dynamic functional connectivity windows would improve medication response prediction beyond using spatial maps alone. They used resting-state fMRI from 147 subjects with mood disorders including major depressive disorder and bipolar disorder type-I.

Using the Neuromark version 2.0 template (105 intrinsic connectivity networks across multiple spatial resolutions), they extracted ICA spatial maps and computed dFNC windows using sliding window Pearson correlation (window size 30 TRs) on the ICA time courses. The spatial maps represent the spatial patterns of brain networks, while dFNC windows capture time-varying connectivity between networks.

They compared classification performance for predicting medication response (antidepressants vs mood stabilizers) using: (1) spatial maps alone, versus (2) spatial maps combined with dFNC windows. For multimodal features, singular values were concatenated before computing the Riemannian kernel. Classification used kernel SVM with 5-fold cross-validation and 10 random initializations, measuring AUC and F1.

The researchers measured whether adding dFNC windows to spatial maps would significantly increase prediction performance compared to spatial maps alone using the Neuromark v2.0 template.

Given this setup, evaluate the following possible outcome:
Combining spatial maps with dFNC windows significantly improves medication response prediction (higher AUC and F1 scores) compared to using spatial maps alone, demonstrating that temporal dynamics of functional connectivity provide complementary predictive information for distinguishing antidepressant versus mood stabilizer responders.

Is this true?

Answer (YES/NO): NO